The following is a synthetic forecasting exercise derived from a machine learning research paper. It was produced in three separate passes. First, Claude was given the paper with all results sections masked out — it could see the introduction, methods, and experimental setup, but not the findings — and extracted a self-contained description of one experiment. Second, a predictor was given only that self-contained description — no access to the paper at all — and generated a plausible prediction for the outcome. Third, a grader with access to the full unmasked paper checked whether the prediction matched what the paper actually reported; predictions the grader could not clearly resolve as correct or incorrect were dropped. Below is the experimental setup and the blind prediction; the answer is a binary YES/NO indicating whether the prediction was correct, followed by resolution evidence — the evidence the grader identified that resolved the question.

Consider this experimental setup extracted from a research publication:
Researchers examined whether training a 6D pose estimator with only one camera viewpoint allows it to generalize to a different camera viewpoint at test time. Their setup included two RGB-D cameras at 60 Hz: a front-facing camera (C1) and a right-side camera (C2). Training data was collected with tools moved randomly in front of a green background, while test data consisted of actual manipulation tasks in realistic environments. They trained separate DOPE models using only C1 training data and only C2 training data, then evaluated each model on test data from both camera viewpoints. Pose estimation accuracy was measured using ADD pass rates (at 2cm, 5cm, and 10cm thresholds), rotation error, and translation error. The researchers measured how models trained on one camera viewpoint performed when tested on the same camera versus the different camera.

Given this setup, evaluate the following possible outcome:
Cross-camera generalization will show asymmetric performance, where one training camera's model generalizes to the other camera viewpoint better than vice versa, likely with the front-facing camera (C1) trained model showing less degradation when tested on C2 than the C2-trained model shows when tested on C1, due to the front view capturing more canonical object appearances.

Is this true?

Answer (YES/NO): YES